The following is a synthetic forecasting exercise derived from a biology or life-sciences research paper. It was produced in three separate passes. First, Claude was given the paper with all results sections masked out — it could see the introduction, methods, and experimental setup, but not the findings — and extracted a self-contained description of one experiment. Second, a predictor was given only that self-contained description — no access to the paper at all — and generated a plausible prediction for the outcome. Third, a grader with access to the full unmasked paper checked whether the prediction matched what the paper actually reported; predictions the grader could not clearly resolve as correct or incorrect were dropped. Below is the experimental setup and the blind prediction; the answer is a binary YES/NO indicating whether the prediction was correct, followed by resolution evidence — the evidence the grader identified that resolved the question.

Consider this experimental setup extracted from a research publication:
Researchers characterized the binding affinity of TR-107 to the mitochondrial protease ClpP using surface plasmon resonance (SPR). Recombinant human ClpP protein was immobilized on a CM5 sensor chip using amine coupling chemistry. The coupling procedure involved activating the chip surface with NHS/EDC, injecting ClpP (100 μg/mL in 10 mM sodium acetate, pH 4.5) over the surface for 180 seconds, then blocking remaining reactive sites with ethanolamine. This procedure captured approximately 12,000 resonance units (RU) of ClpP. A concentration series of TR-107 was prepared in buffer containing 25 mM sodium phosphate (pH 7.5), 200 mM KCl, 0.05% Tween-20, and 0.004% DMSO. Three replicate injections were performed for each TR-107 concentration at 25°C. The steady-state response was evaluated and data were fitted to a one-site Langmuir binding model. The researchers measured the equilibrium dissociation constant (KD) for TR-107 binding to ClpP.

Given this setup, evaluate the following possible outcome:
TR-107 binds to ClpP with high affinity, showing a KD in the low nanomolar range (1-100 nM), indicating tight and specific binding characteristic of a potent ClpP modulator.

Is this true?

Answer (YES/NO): NO